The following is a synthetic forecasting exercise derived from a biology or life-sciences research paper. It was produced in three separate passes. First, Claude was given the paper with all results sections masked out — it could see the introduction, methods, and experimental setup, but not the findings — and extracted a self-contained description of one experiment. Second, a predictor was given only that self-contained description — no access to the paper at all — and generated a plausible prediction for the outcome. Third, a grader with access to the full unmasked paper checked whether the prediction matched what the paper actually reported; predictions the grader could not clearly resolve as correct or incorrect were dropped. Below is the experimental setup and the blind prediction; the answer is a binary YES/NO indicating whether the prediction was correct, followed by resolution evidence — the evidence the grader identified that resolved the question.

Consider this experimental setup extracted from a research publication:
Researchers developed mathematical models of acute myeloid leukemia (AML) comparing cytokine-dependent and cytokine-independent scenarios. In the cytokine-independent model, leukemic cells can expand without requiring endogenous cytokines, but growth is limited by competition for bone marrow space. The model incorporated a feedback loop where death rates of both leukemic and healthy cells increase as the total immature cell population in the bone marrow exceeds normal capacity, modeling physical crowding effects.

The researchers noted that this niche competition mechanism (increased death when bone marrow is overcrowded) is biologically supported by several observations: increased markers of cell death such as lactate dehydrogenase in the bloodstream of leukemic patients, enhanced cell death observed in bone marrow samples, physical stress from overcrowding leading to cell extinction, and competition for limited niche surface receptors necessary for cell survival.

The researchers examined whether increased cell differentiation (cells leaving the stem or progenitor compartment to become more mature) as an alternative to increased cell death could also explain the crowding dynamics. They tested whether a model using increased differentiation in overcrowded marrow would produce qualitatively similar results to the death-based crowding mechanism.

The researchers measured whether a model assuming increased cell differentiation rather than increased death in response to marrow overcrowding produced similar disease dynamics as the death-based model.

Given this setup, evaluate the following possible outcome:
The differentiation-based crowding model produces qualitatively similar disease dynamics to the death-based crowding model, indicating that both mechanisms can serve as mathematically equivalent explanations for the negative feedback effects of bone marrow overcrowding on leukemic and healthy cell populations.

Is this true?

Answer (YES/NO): YES